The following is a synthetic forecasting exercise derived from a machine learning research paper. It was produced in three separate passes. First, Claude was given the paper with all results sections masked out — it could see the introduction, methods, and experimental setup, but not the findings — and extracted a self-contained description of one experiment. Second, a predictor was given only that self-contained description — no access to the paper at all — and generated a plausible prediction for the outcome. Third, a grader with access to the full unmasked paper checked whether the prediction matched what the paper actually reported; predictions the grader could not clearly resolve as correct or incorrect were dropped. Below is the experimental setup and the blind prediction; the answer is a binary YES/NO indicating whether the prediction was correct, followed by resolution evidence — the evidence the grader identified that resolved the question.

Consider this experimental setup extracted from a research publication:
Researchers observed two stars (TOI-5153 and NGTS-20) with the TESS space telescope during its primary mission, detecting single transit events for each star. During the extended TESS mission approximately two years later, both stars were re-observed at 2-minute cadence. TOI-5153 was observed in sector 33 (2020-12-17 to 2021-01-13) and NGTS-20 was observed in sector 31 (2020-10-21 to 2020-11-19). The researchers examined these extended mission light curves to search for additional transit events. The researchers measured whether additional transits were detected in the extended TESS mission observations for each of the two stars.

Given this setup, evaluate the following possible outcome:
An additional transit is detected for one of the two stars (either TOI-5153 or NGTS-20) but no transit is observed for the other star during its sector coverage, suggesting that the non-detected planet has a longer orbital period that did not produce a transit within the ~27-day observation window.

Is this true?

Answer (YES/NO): YES